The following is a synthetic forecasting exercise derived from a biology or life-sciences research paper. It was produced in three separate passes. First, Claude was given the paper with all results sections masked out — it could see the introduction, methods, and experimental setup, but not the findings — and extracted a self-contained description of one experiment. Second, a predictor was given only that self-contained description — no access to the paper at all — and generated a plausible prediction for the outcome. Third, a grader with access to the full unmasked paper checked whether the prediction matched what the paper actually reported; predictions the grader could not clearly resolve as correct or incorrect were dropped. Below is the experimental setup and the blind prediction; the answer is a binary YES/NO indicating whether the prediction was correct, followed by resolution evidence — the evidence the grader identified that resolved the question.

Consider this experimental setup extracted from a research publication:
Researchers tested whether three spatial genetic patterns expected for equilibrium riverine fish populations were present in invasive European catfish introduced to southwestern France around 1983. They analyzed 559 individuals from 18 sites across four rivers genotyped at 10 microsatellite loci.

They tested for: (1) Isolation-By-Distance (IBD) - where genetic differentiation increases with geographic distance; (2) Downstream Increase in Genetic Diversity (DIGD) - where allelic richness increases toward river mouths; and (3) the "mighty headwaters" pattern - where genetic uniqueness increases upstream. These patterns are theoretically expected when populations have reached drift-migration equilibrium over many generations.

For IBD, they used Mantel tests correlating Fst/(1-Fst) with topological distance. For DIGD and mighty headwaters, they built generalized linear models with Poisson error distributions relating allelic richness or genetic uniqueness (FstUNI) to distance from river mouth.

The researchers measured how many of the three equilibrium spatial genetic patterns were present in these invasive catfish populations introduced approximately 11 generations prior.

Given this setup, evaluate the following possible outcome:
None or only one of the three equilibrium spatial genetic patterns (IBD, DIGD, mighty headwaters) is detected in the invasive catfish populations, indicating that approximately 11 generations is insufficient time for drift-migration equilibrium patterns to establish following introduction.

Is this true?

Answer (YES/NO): YES